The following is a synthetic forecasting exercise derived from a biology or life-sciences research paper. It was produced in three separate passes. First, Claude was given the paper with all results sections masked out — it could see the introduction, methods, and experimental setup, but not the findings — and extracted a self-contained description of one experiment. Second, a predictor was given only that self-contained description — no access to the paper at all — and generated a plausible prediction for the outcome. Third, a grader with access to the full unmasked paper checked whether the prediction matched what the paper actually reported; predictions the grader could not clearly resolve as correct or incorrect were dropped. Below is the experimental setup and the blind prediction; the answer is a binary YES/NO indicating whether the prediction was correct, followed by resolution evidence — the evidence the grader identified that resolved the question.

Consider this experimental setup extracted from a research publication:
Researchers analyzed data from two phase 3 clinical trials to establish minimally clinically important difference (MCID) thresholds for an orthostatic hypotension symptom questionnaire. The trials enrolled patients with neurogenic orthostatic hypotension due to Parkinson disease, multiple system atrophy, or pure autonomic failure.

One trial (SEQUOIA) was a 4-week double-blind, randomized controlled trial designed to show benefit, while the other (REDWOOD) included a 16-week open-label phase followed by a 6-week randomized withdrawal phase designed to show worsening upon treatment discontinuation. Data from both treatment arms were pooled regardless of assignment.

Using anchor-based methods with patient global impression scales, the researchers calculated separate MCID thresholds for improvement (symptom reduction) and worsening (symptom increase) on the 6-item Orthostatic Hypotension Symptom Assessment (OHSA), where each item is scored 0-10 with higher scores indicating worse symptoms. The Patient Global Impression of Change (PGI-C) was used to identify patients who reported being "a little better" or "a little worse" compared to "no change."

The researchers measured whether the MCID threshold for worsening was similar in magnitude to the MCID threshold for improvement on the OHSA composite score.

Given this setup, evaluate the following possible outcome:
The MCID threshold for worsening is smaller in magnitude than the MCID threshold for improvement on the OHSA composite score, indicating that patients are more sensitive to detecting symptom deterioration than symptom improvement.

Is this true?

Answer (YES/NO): YES